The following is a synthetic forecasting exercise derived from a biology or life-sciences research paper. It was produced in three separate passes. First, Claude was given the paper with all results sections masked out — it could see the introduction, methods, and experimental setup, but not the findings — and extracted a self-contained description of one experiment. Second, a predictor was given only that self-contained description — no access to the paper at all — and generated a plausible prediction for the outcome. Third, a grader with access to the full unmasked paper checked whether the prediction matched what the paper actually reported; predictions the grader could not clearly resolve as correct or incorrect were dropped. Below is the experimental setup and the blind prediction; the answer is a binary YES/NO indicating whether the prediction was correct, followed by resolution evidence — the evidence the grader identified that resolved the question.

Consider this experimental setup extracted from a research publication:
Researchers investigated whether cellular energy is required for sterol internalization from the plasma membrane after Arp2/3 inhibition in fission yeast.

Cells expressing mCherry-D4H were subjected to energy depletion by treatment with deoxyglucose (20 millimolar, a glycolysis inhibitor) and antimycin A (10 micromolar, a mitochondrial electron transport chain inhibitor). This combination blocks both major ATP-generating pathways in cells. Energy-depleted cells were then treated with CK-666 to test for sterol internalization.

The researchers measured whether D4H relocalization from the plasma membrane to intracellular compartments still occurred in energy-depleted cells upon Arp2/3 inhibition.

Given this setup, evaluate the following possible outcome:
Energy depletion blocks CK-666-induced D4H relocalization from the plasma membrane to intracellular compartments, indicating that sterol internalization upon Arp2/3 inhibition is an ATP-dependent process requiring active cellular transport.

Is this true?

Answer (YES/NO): YES